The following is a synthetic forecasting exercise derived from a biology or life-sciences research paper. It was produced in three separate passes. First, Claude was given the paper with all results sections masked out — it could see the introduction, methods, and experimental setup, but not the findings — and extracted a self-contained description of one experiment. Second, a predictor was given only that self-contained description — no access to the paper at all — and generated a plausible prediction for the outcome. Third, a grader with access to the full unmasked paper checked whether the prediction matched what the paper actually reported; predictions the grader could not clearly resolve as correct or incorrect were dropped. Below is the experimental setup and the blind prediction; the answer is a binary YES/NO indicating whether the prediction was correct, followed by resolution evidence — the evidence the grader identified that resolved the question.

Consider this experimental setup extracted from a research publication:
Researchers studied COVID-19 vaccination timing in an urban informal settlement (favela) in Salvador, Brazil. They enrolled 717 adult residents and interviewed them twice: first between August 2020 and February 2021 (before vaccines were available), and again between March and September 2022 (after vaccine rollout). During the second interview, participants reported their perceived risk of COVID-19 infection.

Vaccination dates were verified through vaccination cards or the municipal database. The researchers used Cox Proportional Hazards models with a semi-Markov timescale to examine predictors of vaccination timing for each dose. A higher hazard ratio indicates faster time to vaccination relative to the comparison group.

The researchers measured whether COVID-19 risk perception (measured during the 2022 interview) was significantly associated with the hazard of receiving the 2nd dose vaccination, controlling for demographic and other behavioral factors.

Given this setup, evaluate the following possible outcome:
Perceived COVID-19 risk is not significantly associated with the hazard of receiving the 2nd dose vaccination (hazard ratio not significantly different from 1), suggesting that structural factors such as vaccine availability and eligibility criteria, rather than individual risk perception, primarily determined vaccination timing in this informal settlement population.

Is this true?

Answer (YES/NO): NO